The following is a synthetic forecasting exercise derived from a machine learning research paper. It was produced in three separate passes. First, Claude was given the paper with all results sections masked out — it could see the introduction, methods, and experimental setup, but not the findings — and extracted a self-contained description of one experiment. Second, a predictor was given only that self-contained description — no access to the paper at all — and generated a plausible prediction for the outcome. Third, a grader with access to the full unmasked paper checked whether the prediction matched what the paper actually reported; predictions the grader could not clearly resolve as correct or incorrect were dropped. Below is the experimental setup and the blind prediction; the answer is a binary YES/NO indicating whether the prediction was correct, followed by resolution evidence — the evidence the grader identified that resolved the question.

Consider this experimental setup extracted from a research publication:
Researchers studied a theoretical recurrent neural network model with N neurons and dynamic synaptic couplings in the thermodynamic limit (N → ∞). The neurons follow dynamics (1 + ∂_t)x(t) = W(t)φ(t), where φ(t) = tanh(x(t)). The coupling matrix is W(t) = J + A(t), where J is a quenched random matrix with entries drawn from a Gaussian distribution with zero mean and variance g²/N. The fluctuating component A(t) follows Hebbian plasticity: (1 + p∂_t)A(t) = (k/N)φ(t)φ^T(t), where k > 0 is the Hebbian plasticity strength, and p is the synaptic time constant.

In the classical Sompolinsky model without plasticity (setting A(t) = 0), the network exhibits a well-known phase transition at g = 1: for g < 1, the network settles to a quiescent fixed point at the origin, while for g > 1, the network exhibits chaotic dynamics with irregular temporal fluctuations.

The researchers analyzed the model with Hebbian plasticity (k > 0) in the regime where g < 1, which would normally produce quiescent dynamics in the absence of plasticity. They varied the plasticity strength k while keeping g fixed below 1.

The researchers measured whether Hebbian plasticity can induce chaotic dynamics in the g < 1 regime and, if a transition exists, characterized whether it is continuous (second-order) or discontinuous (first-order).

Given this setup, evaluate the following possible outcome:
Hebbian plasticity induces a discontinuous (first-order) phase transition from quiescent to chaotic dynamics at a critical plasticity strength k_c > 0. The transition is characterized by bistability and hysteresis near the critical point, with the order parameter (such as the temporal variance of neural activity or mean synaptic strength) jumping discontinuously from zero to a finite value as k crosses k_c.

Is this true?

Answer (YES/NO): YES